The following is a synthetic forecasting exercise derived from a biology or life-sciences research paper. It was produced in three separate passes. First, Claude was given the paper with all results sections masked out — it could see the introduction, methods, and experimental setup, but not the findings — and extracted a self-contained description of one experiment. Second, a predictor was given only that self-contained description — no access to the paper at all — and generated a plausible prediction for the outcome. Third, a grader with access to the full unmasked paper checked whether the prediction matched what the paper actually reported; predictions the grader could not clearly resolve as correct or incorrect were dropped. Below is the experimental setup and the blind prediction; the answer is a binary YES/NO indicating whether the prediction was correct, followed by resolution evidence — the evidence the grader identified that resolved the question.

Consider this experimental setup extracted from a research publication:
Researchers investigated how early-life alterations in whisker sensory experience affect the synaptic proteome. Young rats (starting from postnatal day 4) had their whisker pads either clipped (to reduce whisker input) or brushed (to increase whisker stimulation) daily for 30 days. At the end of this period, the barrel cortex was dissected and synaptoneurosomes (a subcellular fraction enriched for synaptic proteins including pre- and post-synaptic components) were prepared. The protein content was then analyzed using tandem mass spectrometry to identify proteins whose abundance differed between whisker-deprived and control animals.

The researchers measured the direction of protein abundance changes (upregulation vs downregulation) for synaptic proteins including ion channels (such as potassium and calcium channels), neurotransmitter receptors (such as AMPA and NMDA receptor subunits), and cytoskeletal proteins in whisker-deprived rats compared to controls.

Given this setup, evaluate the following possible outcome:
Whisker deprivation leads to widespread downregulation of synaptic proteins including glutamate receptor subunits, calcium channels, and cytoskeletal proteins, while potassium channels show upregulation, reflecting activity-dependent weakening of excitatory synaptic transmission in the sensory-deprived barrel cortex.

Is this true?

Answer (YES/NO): NO